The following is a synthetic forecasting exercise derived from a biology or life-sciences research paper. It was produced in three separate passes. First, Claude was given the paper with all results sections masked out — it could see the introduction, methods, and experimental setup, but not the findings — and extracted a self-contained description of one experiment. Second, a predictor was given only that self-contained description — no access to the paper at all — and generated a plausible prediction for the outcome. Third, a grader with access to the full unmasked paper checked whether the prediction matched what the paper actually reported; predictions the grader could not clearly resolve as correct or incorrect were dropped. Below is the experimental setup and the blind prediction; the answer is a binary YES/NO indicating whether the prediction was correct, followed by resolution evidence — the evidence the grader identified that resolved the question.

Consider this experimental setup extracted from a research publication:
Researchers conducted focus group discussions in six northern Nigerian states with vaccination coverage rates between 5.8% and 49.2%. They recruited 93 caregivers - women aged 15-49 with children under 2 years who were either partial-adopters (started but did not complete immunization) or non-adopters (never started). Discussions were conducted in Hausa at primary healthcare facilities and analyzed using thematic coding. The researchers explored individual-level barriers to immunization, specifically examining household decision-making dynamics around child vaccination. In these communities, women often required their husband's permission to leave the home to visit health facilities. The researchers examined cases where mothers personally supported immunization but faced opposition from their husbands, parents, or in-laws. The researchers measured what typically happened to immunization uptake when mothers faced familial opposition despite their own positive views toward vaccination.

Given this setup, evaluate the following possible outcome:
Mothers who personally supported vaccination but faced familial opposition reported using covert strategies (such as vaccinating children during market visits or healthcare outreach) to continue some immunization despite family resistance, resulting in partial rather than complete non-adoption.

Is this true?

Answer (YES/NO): NO